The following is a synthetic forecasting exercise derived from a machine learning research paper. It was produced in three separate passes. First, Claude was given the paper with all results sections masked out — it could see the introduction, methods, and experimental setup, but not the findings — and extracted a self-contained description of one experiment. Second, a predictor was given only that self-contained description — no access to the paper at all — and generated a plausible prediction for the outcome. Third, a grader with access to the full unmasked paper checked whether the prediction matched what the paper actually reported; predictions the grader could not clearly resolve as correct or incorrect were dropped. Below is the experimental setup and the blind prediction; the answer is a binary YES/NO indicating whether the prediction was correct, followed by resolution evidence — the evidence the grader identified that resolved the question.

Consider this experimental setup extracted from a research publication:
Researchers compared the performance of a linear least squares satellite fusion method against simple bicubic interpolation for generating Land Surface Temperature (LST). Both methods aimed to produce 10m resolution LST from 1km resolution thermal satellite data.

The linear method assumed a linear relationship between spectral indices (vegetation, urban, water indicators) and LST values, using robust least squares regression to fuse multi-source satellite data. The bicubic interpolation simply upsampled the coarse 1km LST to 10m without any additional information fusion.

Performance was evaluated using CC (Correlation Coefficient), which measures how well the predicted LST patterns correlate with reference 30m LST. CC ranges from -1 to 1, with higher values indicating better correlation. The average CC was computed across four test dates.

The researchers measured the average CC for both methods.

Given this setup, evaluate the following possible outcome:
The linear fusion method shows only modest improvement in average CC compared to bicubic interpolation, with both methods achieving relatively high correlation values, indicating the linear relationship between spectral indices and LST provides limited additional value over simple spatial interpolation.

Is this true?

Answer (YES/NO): NO